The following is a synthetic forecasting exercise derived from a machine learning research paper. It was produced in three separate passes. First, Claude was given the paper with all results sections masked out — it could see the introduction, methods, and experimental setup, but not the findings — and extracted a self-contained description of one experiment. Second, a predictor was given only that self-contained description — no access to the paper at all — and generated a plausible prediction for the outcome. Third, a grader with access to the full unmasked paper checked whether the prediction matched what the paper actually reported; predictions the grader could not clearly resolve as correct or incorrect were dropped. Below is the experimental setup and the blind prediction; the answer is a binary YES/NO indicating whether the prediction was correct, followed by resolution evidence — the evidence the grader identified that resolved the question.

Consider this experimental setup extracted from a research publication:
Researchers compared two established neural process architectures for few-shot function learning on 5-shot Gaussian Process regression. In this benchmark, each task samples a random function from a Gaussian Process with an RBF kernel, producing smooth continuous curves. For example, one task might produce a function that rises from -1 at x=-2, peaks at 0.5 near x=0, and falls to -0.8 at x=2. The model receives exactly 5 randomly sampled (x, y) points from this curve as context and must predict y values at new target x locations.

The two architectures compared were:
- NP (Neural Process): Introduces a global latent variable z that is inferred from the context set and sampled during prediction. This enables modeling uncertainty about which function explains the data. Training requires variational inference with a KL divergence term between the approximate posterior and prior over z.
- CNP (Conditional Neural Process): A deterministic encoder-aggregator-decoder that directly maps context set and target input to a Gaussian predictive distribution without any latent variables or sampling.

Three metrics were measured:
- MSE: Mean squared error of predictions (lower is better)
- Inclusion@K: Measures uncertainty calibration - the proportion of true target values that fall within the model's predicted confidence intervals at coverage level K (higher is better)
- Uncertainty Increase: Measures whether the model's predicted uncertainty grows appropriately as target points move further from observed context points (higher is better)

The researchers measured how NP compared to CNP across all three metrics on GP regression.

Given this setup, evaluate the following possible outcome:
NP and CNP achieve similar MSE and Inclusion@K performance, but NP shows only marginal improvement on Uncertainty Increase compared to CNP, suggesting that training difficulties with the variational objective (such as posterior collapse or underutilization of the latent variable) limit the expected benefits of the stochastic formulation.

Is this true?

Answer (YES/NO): NO